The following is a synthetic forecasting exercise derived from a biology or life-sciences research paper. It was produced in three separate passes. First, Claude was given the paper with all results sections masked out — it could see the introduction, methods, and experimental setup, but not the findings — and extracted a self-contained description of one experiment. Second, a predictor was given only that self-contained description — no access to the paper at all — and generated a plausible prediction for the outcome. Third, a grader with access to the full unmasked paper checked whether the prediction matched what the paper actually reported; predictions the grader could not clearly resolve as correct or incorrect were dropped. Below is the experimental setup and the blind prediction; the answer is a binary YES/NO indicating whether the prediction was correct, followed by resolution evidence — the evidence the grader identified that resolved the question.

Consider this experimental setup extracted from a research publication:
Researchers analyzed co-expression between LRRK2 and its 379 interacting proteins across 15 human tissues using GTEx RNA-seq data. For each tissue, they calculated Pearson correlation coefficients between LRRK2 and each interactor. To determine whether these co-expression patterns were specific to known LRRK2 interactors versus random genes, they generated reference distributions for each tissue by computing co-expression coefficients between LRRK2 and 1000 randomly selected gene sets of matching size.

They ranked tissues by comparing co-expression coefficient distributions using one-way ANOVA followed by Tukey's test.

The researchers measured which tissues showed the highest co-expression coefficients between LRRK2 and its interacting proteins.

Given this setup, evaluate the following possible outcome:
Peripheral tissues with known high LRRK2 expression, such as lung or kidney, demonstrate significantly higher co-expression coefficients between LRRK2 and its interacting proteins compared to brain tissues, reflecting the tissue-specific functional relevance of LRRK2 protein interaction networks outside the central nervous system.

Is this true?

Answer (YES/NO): NO